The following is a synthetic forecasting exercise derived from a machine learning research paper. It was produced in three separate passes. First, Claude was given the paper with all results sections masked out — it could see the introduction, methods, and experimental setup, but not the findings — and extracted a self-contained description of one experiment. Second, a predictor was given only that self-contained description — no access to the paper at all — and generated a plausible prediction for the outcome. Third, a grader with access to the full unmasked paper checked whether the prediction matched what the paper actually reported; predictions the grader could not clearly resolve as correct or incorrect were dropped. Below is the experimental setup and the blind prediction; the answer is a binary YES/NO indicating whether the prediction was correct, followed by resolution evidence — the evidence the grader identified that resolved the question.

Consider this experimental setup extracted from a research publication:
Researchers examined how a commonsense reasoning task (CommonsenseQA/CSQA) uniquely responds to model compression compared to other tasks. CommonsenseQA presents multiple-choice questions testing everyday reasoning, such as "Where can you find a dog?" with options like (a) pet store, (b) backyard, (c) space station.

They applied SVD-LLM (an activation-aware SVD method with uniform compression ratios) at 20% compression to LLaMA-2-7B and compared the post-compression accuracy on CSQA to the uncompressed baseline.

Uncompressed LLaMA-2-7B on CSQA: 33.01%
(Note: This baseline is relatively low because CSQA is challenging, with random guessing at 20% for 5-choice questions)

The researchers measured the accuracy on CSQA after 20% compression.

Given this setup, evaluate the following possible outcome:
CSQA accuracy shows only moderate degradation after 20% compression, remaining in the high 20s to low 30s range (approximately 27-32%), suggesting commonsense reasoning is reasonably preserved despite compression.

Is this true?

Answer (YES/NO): NO